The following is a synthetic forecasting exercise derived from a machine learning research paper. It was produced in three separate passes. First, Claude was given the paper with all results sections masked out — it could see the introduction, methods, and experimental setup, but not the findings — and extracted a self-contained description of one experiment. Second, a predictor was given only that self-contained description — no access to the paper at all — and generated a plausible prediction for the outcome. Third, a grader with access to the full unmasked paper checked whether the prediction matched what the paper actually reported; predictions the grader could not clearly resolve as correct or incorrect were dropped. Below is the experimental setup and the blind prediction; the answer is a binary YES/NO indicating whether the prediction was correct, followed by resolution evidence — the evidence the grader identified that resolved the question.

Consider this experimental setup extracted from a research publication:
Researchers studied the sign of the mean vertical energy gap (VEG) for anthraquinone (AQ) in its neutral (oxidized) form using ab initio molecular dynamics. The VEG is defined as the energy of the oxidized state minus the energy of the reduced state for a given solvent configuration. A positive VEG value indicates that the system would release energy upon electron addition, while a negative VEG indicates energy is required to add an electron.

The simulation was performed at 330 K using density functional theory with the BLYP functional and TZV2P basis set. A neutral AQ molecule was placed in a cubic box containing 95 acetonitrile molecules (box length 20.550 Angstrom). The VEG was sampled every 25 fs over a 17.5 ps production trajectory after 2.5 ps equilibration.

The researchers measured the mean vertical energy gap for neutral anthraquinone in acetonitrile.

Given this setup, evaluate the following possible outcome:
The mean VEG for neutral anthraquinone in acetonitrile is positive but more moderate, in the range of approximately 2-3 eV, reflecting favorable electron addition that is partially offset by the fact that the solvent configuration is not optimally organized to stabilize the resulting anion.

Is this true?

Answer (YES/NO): NO